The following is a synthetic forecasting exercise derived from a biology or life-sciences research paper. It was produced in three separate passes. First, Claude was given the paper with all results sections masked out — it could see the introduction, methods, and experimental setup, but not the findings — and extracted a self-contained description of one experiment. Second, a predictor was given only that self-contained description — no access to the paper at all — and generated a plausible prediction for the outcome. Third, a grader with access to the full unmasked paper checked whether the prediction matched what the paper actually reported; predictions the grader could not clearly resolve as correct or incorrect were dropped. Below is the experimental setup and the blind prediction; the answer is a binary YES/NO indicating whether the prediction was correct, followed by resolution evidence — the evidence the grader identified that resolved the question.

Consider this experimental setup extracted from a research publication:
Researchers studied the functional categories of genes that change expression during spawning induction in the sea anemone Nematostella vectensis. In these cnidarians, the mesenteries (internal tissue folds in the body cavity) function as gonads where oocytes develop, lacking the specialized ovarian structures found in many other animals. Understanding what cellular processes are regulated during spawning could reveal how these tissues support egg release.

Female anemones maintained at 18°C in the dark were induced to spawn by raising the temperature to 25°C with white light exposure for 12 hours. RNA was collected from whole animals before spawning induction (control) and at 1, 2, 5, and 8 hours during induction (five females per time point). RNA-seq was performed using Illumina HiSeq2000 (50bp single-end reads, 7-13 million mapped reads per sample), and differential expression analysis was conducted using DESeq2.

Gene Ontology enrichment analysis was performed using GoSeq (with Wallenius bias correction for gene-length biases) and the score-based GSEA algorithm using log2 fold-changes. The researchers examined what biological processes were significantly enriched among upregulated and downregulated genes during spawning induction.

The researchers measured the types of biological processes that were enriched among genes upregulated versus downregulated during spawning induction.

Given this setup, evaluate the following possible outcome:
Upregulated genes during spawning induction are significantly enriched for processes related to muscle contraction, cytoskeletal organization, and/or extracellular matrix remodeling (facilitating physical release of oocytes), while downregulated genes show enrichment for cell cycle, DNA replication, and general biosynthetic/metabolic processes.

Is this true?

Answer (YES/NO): YES